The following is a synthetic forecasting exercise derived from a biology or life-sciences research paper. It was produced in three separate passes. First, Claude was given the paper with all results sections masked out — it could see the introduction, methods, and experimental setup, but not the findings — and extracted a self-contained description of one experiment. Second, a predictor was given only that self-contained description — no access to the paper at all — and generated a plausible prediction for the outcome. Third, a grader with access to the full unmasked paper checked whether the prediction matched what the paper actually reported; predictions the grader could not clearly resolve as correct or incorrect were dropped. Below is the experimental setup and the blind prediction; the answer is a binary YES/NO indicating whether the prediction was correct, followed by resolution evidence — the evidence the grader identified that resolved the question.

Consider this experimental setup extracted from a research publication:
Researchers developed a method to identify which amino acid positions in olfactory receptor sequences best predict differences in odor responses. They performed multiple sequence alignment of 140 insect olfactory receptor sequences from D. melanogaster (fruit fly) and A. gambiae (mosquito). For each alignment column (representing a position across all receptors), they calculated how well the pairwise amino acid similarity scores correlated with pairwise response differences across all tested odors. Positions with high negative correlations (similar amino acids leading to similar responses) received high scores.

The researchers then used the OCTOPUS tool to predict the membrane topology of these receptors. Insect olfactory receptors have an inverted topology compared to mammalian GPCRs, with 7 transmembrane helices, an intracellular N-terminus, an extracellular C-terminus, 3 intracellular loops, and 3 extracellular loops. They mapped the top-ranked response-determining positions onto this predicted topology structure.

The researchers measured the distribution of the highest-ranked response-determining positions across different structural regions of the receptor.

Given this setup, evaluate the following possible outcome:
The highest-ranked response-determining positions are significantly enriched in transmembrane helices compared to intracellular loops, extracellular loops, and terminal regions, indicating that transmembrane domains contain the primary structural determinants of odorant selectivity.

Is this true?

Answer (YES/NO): NO